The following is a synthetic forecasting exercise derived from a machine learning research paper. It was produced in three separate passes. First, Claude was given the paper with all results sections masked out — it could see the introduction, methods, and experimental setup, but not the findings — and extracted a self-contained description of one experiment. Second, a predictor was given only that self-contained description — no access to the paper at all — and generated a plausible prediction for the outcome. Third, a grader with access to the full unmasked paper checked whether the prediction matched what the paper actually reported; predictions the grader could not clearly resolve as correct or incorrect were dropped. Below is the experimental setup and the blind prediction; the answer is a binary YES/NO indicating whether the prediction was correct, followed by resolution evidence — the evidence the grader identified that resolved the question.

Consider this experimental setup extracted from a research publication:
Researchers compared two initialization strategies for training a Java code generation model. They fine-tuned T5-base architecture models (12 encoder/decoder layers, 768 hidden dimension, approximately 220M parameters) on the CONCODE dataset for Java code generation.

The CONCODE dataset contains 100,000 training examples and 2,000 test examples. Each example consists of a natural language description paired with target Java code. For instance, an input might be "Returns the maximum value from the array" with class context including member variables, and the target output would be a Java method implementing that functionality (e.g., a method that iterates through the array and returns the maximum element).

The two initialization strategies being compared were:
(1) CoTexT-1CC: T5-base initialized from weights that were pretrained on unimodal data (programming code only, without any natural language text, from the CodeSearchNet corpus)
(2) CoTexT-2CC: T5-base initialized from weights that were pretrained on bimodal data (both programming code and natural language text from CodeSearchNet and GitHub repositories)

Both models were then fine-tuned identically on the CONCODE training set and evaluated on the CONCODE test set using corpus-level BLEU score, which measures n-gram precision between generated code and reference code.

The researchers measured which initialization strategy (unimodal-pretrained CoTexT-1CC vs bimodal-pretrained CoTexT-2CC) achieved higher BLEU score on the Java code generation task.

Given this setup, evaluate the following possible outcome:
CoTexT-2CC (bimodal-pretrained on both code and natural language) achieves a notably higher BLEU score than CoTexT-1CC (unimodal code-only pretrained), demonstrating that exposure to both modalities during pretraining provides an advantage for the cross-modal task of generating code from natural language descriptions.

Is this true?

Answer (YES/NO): NO